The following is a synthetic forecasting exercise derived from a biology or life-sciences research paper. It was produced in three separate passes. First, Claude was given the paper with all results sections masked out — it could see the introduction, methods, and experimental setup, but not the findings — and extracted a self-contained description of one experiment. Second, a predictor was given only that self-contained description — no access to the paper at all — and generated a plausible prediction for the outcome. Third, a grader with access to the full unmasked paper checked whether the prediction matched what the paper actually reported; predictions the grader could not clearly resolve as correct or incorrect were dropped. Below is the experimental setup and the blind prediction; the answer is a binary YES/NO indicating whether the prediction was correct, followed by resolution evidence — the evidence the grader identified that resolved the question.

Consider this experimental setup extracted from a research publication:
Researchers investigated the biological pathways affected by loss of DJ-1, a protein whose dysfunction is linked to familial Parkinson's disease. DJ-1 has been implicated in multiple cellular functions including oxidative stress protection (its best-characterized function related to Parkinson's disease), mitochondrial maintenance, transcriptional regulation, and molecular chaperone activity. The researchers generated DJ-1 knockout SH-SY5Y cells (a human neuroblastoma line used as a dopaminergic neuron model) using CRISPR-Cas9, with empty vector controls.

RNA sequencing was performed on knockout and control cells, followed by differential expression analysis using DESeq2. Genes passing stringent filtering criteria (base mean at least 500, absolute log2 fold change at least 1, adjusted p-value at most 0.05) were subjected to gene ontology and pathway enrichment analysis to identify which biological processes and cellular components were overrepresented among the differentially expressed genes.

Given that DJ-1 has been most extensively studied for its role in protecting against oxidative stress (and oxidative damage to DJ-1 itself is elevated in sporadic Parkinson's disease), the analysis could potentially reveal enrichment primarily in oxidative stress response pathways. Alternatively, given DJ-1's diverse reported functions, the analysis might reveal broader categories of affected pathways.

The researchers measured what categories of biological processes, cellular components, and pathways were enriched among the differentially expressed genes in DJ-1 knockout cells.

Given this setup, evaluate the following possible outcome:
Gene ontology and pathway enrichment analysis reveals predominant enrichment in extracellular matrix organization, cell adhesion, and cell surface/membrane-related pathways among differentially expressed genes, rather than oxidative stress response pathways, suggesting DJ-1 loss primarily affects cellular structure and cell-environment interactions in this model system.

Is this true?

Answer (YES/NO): NO